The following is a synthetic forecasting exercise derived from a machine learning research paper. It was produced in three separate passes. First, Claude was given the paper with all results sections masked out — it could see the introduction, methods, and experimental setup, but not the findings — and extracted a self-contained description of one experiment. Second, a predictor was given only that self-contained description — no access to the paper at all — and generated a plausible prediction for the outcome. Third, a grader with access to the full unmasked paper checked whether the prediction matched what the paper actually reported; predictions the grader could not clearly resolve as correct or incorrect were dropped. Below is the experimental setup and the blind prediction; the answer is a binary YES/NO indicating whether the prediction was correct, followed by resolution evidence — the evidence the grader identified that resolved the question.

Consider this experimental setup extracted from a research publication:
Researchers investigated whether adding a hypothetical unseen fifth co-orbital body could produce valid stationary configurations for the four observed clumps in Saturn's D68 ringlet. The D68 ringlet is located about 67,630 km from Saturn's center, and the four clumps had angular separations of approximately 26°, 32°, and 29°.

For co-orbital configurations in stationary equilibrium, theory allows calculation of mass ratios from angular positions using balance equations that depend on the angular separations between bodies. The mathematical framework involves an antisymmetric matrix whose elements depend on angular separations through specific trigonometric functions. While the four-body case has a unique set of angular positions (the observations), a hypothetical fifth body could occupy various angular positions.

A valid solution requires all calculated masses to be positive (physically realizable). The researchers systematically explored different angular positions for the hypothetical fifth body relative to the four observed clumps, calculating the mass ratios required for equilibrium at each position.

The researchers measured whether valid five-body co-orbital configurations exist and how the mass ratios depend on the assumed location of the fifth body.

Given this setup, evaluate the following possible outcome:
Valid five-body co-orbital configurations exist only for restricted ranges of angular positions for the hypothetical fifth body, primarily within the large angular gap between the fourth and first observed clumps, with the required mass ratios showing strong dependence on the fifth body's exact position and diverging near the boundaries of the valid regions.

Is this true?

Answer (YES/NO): YES